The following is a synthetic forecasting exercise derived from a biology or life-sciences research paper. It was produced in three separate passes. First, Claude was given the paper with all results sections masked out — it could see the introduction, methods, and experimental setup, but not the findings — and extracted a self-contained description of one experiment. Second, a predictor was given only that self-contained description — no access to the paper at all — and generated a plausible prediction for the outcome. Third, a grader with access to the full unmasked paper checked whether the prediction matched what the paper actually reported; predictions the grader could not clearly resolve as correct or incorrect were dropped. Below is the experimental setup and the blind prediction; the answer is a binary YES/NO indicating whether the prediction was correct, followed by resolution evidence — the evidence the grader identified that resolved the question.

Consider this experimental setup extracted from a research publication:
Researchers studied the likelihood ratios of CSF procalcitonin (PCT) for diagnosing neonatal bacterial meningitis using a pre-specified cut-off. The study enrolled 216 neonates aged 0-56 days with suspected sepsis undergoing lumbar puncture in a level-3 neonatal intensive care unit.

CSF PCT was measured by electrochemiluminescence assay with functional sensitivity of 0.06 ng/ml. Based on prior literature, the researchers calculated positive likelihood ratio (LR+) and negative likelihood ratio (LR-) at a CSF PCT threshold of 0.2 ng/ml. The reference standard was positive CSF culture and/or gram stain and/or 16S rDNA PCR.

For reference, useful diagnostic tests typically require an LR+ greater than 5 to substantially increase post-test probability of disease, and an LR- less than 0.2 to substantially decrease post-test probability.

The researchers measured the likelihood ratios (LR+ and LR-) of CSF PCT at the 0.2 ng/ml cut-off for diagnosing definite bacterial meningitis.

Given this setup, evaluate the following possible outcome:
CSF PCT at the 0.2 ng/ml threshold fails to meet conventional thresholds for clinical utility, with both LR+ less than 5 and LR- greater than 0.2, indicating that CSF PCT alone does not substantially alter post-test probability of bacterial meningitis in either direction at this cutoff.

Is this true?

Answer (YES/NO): YES